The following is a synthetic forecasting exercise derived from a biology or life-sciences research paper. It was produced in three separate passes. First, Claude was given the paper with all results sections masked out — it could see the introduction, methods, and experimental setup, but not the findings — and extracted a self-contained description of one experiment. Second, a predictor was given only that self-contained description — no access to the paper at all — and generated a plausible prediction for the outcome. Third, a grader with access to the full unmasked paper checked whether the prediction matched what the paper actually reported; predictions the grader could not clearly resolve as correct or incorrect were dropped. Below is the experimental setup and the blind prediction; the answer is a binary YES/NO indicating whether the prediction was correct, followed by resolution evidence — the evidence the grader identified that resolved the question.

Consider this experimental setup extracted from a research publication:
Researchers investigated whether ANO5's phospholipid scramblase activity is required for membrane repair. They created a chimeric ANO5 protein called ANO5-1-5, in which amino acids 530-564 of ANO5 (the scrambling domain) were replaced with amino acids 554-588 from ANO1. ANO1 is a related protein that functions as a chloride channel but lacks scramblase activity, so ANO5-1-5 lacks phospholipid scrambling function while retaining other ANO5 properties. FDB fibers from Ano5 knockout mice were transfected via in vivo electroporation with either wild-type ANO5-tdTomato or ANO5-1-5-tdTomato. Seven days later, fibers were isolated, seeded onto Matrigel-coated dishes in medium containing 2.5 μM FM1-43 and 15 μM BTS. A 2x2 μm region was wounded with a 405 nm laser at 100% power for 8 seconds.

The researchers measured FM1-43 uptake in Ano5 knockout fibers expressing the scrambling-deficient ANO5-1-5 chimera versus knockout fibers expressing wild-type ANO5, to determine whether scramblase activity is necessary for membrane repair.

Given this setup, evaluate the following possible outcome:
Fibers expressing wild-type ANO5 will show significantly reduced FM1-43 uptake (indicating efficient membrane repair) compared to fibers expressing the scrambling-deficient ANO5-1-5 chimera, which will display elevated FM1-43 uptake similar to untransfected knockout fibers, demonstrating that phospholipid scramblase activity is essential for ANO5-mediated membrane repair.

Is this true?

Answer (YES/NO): NO